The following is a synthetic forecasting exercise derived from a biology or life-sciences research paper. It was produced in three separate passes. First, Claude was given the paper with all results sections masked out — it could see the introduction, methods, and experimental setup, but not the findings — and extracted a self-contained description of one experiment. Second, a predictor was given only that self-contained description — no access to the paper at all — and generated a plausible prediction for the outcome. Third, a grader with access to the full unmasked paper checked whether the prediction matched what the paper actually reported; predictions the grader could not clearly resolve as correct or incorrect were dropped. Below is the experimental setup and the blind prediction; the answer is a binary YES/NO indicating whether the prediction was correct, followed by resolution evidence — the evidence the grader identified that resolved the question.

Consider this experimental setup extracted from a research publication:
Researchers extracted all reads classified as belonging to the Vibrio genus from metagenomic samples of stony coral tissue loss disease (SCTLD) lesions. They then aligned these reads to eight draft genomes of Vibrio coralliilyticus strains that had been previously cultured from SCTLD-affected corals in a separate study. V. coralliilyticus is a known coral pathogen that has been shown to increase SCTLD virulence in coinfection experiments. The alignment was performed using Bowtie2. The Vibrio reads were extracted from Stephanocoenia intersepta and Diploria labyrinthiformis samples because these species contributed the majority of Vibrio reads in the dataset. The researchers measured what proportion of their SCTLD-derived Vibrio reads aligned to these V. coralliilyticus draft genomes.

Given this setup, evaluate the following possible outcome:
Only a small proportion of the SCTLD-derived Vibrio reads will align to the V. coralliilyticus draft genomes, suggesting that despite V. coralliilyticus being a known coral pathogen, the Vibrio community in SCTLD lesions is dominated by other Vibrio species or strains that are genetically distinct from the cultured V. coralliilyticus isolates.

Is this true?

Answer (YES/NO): YES